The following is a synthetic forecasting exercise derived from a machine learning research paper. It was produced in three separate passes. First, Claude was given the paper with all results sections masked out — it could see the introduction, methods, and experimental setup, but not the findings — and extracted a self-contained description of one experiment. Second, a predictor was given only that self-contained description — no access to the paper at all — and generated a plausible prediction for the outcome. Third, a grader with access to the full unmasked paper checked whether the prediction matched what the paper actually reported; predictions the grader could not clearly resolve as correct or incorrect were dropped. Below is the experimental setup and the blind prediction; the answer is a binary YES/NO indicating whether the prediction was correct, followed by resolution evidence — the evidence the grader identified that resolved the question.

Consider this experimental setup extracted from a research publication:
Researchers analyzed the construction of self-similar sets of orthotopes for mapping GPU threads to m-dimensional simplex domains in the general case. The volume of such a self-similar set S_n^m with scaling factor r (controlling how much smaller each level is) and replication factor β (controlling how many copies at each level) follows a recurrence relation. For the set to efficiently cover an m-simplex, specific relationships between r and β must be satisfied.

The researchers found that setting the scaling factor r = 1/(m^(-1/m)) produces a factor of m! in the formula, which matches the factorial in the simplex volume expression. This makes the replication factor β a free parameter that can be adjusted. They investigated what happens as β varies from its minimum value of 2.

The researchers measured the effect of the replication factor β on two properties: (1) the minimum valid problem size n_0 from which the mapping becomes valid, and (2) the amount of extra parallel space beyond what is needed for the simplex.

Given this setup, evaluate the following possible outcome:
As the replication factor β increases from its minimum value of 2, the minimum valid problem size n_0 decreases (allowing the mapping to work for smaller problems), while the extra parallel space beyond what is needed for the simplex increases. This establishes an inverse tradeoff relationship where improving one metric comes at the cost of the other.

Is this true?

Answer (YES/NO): YES